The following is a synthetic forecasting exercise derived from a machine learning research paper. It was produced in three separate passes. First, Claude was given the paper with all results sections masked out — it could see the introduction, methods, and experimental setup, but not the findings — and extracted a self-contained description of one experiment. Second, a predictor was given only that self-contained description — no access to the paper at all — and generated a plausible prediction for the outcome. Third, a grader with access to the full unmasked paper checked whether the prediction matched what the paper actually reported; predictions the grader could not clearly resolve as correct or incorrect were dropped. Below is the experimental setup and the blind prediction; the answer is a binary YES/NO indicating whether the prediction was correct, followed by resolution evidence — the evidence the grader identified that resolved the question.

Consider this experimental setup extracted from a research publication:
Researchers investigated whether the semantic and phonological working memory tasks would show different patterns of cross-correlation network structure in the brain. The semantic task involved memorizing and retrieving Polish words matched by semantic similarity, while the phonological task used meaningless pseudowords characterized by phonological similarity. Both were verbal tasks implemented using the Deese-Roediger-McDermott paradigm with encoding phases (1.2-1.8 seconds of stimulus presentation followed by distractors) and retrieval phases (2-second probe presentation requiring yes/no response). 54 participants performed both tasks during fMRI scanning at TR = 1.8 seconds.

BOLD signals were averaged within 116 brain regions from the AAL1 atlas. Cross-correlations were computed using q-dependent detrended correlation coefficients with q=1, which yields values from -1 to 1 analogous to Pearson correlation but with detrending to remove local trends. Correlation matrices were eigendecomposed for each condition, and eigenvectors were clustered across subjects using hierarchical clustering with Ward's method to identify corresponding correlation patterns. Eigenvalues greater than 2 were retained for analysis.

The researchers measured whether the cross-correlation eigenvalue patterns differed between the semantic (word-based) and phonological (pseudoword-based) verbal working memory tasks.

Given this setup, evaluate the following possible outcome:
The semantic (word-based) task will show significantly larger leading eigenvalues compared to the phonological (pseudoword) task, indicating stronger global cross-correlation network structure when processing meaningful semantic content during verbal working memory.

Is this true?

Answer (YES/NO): NO